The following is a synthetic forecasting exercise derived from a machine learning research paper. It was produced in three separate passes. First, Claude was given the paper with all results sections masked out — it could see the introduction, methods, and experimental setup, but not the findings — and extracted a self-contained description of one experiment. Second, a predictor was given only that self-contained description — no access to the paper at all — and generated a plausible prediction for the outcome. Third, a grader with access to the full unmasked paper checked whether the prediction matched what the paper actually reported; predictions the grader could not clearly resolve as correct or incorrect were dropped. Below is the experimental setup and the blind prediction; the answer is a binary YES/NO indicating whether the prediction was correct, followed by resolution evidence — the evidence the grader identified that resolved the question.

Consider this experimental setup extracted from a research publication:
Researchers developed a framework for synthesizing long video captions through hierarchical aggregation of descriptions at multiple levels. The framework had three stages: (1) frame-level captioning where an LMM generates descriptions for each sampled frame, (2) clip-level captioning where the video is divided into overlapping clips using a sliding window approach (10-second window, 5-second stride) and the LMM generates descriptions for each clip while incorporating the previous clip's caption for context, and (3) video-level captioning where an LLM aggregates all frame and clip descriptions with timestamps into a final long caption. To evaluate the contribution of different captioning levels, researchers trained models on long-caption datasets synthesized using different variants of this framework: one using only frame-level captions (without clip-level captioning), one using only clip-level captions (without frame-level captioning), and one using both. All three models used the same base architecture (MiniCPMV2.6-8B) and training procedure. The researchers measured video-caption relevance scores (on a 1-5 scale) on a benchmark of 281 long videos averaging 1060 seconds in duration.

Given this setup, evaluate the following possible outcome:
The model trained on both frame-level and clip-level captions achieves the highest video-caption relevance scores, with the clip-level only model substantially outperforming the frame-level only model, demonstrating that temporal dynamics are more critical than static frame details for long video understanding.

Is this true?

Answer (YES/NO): NO